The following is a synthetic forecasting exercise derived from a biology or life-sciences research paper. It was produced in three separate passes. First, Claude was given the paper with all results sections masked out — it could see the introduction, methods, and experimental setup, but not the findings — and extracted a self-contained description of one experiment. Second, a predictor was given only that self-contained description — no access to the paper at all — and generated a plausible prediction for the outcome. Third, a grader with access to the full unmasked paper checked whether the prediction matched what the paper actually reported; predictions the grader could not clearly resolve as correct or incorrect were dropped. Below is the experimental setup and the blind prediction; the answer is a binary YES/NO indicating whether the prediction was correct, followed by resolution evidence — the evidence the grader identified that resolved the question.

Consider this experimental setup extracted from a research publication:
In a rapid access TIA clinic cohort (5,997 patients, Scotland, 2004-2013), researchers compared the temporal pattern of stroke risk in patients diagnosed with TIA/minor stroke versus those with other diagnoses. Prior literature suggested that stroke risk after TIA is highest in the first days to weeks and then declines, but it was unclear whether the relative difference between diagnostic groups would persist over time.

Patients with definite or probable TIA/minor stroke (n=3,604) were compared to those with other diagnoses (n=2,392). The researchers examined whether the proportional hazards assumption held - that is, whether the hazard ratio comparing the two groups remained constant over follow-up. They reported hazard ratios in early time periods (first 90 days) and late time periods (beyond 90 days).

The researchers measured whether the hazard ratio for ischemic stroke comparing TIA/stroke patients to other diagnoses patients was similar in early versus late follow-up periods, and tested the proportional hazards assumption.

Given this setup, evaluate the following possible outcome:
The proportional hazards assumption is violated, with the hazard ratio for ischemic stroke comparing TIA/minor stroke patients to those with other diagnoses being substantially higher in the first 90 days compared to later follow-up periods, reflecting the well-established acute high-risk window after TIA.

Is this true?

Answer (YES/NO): YES